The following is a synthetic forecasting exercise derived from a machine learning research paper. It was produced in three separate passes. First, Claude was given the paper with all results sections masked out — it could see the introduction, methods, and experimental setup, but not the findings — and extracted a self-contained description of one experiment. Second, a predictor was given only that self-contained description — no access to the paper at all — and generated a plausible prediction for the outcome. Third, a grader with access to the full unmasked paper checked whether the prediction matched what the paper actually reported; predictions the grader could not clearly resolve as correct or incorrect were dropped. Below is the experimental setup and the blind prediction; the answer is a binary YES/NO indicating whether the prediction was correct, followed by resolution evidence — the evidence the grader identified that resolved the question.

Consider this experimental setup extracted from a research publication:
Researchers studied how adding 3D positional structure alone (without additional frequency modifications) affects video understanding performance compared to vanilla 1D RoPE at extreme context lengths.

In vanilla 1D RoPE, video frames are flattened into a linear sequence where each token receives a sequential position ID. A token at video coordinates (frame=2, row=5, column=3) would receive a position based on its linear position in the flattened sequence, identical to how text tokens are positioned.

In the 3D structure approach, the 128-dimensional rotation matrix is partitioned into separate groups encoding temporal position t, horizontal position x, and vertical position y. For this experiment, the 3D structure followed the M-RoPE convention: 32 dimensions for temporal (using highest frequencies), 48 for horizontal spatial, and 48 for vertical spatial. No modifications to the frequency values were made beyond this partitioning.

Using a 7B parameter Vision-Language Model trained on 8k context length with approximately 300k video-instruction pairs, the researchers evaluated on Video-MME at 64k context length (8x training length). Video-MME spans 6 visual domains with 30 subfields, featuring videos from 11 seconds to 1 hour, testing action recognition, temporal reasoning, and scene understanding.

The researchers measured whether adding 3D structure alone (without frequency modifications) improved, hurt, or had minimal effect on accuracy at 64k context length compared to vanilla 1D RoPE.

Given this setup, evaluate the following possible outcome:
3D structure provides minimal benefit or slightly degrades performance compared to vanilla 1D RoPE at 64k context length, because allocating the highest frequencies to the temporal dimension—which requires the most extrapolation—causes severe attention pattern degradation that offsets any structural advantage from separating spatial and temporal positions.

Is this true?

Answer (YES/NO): YES